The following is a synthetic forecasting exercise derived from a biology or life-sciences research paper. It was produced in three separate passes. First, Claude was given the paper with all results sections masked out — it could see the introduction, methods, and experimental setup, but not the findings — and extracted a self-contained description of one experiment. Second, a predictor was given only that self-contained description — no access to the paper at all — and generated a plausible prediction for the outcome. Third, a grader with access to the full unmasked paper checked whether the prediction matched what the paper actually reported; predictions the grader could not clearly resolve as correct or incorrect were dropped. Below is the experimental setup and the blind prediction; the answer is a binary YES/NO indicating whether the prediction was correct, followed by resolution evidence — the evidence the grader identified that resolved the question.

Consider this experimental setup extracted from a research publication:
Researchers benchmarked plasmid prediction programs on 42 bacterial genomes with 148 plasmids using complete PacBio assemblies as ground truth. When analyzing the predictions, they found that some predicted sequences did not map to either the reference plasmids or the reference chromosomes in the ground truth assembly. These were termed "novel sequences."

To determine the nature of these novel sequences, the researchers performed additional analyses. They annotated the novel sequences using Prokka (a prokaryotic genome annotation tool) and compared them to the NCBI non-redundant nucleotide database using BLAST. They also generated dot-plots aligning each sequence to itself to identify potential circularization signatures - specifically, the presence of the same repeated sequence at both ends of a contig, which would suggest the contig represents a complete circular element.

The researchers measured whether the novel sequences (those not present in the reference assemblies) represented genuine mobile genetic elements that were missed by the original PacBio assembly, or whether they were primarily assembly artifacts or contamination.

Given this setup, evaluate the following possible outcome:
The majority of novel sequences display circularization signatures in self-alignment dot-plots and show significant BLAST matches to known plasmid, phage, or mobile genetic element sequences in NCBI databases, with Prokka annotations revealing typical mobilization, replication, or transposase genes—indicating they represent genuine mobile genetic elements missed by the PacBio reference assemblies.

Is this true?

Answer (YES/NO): NO